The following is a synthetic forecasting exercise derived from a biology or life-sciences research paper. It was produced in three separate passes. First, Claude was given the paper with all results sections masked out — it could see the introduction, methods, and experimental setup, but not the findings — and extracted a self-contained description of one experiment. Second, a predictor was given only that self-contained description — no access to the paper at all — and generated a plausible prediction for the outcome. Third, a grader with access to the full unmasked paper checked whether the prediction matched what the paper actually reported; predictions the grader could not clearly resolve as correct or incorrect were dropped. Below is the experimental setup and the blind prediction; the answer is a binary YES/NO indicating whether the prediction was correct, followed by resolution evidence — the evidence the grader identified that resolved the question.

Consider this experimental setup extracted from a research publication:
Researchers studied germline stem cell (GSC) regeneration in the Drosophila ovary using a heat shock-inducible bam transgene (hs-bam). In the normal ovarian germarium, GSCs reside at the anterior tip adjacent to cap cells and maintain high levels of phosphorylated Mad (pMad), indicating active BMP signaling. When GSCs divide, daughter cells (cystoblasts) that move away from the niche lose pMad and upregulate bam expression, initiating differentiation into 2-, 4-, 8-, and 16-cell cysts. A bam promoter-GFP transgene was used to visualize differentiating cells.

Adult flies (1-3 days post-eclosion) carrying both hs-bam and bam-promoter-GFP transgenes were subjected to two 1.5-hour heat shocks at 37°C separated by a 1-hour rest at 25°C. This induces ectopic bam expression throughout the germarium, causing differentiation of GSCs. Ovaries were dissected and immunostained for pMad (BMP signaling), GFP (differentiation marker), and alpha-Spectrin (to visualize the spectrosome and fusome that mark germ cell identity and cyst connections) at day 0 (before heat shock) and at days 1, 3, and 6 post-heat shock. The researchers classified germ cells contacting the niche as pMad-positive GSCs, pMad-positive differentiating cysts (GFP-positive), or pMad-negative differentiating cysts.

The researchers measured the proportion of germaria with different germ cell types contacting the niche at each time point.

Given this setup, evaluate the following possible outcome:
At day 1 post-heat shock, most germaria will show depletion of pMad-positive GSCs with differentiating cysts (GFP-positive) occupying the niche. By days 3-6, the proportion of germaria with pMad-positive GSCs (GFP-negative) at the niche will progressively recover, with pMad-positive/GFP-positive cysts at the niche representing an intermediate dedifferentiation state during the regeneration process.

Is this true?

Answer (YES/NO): NO